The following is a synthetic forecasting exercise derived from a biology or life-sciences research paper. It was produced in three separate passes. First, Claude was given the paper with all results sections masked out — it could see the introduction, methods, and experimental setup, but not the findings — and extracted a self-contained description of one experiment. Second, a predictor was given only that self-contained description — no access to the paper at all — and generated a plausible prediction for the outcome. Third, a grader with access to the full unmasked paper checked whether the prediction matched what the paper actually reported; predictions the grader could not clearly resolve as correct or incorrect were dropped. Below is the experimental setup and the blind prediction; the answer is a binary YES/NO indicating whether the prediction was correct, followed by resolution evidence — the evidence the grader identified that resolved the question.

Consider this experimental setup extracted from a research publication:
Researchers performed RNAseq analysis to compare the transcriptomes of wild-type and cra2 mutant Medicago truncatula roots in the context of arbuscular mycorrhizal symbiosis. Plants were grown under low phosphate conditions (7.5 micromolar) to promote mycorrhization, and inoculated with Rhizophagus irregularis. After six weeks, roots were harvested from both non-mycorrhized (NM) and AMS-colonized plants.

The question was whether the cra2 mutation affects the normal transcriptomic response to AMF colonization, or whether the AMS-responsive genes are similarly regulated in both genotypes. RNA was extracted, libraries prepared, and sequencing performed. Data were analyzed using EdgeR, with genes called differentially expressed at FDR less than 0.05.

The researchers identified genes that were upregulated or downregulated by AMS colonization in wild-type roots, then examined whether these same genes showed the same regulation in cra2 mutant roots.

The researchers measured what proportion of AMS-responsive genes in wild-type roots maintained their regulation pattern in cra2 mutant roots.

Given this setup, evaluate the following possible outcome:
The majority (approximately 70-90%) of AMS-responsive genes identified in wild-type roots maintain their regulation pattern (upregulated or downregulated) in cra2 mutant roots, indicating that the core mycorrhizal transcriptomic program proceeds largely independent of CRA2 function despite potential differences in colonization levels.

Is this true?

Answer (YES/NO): YES